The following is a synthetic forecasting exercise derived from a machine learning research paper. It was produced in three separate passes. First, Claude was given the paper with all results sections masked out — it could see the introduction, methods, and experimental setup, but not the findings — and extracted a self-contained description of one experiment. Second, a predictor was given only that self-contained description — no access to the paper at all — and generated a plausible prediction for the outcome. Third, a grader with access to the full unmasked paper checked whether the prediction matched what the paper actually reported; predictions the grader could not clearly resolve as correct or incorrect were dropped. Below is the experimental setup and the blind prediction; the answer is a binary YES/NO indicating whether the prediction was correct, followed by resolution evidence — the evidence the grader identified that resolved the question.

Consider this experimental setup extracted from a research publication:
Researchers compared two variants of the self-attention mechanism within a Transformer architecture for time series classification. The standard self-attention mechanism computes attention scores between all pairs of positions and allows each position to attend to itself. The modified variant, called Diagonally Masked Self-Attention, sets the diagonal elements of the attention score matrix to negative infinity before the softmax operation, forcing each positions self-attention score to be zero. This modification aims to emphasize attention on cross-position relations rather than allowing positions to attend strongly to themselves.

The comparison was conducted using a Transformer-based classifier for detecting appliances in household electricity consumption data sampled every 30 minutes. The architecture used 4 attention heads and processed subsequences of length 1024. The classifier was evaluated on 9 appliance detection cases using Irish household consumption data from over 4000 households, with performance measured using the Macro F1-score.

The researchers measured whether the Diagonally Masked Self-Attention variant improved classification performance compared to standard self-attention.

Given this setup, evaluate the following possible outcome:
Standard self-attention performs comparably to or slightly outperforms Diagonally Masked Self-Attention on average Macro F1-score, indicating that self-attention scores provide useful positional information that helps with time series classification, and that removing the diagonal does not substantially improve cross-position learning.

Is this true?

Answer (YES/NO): NO